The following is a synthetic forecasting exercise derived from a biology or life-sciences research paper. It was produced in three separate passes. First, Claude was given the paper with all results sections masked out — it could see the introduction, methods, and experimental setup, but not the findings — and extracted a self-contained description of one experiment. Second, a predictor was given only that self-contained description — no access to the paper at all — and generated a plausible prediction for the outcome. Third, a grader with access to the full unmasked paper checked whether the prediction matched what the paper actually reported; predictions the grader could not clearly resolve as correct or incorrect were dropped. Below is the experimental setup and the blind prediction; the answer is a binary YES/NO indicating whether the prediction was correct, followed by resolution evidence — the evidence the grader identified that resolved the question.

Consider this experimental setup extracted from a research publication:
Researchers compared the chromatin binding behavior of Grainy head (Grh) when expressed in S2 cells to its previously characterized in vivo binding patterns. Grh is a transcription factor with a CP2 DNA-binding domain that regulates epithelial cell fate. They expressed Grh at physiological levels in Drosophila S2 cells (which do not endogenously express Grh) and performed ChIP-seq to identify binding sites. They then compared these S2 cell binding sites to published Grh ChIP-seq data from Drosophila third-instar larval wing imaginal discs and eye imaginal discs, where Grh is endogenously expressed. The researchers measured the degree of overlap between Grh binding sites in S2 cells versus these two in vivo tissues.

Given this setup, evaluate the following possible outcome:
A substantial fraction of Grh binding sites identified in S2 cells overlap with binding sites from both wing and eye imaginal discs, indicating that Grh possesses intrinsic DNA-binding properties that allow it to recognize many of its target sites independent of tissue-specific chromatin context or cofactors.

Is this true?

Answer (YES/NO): YES